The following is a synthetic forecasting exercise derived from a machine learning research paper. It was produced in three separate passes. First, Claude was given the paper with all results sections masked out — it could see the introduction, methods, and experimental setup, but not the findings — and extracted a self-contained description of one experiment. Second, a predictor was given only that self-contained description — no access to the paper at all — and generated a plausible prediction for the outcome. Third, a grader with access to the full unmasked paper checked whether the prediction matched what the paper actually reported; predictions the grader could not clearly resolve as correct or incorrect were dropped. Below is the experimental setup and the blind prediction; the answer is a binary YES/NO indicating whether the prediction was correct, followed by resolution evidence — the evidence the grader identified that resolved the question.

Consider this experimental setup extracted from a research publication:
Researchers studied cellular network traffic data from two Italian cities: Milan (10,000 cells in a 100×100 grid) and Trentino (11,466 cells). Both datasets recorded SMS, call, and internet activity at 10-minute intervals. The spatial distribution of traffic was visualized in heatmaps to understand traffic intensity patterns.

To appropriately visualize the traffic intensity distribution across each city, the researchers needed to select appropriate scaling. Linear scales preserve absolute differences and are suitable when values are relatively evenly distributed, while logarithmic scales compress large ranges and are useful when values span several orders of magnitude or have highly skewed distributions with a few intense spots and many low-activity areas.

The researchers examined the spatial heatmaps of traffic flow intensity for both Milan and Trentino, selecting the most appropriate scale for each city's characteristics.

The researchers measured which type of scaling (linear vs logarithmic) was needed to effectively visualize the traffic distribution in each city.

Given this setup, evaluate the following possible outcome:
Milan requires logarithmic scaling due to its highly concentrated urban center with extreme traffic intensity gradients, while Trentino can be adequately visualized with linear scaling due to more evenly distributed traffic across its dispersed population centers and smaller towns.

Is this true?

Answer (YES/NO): NO